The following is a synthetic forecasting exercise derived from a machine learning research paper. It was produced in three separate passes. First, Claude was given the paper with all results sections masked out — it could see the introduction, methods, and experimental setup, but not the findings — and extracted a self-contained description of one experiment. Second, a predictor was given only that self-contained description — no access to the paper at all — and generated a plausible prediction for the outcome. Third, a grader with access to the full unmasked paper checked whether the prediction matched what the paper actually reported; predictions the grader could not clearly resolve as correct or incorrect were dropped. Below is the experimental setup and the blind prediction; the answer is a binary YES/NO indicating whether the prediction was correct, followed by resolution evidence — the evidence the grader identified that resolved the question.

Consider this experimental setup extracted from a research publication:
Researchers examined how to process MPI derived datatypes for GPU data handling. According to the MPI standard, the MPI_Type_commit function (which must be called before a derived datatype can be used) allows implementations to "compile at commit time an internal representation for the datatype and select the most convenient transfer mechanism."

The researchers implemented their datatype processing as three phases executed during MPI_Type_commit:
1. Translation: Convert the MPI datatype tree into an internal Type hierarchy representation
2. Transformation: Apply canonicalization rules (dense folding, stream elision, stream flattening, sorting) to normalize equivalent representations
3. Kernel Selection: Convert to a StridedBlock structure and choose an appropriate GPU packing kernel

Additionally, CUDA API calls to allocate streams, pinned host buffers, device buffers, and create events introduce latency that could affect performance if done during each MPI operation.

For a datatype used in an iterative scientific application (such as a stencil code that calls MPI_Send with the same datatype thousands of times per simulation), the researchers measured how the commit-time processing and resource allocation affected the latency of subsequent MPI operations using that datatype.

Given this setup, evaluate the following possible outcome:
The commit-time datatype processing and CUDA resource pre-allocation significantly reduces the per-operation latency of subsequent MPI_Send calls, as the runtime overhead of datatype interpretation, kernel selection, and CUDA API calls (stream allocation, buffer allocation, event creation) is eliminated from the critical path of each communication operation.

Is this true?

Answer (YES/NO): YES